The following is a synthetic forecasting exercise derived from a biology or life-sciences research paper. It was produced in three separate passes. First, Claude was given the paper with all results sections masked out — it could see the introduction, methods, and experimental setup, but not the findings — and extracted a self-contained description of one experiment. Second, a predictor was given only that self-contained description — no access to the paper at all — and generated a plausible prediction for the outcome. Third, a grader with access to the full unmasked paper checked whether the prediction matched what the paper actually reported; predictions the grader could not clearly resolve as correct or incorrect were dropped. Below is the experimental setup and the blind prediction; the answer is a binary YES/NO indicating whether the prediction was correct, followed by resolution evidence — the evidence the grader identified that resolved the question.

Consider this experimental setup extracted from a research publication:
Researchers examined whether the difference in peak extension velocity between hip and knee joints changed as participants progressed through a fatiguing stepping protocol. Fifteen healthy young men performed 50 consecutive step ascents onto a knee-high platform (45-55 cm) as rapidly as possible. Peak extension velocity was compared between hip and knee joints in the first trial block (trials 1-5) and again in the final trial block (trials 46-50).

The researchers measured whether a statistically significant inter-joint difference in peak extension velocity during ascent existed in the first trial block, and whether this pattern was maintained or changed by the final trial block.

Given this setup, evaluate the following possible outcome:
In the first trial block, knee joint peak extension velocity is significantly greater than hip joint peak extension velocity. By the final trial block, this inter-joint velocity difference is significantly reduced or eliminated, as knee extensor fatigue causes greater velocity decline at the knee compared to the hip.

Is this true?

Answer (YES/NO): NO